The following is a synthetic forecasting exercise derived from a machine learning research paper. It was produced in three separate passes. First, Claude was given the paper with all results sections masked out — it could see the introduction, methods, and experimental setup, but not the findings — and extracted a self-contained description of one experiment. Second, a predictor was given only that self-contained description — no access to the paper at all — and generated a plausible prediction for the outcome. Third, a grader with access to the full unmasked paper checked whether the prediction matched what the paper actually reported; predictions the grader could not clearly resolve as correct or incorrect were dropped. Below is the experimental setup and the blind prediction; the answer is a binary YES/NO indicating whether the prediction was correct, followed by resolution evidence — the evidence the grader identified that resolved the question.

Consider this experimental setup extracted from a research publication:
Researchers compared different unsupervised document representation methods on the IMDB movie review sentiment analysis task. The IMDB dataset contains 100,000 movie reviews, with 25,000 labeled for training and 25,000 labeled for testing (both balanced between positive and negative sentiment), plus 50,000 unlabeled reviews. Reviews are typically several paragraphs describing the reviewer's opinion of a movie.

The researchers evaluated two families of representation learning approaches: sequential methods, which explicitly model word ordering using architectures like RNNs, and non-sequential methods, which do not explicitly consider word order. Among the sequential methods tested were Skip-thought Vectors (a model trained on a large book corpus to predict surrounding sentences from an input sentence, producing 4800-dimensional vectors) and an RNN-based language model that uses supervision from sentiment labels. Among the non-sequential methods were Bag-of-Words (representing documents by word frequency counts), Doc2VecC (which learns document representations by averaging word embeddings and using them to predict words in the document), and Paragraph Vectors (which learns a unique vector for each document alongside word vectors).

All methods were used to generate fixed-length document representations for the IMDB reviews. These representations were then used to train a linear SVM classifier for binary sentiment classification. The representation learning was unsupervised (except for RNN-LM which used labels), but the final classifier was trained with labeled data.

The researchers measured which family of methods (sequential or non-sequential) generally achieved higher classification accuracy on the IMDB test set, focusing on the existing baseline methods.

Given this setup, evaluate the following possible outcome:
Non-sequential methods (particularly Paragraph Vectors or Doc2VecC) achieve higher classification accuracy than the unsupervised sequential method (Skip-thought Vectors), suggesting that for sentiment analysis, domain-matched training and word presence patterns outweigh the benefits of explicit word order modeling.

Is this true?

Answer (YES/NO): YES